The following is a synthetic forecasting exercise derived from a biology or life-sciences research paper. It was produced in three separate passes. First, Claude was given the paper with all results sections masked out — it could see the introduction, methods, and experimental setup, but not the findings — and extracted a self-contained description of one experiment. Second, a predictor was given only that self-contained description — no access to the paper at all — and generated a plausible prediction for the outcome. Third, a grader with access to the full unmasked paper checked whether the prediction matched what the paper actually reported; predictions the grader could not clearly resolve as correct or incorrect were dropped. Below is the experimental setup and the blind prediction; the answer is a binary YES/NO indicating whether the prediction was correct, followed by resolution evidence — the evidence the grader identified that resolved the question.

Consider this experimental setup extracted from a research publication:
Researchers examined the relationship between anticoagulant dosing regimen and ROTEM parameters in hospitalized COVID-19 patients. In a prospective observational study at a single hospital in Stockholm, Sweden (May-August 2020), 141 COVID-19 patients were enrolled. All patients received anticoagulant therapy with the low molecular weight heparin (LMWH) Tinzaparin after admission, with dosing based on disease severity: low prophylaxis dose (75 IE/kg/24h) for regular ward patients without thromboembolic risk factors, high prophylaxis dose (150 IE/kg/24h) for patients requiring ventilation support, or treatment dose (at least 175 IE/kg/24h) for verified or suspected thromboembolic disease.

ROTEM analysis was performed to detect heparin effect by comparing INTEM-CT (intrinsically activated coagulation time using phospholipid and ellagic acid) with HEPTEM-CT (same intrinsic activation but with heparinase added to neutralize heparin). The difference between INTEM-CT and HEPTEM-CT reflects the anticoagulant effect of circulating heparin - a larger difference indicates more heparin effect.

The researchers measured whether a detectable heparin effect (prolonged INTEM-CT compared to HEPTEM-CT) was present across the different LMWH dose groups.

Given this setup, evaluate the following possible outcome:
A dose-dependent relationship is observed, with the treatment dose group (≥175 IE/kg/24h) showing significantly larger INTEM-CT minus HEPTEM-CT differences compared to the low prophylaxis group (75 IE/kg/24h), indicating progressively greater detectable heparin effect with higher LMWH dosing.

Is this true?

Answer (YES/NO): NO